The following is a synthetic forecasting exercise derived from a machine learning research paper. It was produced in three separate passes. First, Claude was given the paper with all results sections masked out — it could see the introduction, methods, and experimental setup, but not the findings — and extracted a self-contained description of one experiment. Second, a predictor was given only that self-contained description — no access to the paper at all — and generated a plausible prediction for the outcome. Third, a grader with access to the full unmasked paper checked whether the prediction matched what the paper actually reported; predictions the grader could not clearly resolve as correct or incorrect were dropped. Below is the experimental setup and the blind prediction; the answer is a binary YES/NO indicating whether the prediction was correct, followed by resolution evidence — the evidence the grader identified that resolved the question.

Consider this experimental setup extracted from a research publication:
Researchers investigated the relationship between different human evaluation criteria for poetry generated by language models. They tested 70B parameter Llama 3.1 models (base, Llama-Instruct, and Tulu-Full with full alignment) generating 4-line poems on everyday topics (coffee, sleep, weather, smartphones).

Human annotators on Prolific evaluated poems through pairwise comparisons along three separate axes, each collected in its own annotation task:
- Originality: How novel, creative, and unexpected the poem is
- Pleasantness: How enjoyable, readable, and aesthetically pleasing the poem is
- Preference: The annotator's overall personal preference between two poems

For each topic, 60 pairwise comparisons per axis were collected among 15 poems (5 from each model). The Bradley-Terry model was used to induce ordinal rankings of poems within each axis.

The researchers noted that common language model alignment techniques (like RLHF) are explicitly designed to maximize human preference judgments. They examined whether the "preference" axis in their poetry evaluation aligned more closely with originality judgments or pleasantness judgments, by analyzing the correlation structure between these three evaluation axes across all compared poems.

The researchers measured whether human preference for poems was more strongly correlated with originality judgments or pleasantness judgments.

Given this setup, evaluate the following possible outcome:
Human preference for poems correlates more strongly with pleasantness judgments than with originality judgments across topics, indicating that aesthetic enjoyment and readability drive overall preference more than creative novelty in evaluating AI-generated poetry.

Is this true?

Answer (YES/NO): YES